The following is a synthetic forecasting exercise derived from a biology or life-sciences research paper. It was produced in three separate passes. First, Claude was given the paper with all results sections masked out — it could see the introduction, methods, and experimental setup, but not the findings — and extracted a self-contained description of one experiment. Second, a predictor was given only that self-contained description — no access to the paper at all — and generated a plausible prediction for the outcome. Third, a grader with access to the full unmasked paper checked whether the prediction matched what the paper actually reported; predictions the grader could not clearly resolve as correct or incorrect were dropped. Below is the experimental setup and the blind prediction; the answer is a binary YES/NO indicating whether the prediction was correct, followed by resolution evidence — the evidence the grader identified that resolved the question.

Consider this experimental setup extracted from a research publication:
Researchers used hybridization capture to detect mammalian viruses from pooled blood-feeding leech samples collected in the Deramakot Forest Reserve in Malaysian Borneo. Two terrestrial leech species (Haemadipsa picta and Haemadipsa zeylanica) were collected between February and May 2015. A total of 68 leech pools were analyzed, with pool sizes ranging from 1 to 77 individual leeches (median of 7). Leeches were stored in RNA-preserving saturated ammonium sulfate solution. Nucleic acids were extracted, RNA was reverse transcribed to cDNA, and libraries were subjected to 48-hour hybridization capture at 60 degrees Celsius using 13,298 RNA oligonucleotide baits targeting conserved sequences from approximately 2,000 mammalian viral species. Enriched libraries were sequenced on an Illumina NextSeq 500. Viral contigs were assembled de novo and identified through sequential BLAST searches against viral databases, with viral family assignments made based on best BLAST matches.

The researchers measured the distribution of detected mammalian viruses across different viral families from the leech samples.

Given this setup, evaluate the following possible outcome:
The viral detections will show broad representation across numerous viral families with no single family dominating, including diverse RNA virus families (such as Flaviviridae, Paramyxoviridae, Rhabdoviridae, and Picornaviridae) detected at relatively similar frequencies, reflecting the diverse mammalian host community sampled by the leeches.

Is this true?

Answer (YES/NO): NO